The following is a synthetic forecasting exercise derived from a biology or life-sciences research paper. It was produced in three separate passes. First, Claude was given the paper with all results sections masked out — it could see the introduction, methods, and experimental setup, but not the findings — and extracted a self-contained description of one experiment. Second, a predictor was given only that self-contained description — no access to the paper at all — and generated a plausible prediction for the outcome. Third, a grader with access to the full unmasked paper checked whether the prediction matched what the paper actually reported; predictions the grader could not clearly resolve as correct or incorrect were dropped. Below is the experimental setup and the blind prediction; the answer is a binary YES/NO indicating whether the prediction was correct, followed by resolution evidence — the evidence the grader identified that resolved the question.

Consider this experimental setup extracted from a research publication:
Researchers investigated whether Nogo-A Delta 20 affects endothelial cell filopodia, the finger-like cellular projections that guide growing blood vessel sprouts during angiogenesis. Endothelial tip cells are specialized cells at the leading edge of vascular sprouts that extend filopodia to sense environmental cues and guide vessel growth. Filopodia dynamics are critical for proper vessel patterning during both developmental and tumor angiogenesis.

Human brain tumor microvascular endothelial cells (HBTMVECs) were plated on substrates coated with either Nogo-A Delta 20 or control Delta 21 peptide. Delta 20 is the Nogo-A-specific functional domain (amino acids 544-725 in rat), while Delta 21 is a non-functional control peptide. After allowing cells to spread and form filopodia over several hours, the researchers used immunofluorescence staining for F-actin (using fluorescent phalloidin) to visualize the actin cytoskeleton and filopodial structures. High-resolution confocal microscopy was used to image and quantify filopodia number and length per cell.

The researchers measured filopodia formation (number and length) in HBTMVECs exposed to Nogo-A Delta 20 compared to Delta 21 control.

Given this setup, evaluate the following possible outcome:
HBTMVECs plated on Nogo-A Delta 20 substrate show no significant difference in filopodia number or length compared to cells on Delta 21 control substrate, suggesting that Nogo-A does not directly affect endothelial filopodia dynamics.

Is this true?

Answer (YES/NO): NO